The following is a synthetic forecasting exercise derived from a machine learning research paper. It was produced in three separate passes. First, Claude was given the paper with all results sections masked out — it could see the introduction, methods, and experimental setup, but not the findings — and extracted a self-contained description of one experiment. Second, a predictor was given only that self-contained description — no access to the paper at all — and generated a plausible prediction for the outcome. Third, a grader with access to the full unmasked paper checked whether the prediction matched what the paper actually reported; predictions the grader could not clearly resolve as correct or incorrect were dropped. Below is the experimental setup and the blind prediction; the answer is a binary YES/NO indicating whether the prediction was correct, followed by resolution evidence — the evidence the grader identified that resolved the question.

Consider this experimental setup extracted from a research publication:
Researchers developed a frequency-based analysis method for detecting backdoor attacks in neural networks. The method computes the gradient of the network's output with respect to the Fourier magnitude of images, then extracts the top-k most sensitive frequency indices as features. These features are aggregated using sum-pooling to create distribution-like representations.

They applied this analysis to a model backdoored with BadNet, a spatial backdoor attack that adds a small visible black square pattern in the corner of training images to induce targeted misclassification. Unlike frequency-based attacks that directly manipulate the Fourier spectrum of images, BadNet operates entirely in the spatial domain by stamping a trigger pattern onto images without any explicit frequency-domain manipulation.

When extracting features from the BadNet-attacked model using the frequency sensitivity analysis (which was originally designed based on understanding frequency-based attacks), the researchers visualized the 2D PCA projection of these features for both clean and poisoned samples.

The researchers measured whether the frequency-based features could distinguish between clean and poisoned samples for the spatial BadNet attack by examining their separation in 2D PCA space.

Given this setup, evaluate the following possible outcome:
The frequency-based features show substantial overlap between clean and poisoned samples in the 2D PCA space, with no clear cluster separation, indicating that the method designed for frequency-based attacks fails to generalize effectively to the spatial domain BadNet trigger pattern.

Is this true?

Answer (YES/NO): NO